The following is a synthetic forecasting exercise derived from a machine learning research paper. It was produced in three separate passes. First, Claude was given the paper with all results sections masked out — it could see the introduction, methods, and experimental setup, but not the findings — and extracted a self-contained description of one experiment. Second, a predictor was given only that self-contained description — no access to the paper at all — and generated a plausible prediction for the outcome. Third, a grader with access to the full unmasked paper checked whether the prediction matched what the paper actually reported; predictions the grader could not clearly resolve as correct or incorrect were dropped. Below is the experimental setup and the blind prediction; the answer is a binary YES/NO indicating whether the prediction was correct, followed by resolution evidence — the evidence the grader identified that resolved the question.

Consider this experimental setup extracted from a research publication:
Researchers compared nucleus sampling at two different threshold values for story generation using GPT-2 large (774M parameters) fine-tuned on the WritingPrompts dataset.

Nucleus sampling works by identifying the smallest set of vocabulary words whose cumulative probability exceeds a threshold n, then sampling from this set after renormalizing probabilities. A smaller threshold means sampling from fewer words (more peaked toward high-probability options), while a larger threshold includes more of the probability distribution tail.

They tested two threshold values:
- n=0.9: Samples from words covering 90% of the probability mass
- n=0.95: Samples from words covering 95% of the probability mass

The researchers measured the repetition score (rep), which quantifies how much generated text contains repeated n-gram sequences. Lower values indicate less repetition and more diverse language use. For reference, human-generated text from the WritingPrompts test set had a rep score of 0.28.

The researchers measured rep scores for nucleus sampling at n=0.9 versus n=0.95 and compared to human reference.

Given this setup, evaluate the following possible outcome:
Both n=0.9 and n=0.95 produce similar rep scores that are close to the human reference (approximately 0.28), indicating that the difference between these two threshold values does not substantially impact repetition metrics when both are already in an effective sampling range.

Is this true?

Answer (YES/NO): NO